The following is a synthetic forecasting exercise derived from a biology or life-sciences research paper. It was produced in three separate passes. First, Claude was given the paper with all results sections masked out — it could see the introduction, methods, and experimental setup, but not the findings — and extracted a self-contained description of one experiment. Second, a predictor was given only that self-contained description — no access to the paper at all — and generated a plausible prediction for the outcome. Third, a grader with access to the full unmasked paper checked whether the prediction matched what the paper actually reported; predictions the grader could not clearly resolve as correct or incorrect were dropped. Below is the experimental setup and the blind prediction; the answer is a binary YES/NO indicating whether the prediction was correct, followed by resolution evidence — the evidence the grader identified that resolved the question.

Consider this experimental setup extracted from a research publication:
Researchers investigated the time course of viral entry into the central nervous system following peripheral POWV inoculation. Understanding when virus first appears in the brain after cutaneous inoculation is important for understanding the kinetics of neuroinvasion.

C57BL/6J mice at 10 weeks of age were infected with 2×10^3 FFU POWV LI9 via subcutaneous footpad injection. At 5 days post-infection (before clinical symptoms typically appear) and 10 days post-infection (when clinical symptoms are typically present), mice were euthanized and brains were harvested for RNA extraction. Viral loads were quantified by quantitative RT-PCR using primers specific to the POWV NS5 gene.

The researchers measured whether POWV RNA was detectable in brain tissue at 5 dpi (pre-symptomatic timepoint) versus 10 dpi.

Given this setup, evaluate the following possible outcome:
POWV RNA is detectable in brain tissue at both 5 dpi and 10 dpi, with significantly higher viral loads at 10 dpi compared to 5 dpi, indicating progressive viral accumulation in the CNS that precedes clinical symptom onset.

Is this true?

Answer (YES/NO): NO